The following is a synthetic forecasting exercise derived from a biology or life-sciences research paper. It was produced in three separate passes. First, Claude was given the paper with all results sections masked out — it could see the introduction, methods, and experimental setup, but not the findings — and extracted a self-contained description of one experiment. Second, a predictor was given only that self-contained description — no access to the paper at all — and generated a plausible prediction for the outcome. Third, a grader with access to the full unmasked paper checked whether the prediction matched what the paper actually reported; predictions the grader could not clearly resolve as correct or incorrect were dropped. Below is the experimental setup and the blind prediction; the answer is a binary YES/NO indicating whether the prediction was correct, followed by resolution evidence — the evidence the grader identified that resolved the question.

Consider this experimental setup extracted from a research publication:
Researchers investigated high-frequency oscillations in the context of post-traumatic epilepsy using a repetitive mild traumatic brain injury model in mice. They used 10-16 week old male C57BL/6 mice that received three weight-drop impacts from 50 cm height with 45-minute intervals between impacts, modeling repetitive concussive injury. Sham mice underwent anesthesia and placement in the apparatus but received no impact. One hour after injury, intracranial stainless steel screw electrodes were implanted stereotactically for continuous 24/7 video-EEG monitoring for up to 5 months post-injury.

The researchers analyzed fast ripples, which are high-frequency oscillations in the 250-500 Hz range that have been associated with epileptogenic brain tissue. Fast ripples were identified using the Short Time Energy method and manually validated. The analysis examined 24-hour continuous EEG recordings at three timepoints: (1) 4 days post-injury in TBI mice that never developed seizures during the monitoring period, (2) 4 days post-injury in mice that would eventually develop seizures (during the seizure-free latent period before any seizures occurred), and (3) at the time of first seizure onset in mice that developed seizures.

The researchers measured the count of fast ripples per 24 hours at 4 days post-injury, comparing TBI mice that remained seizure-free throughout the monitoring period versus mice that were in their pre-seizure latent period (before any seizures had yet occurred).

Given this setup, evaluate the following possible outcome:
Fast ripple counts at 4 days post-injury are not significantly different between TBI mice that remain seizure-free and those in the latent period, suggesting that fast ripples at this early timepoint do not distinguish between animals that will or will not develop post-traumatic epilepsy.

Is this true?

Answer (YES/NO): NO